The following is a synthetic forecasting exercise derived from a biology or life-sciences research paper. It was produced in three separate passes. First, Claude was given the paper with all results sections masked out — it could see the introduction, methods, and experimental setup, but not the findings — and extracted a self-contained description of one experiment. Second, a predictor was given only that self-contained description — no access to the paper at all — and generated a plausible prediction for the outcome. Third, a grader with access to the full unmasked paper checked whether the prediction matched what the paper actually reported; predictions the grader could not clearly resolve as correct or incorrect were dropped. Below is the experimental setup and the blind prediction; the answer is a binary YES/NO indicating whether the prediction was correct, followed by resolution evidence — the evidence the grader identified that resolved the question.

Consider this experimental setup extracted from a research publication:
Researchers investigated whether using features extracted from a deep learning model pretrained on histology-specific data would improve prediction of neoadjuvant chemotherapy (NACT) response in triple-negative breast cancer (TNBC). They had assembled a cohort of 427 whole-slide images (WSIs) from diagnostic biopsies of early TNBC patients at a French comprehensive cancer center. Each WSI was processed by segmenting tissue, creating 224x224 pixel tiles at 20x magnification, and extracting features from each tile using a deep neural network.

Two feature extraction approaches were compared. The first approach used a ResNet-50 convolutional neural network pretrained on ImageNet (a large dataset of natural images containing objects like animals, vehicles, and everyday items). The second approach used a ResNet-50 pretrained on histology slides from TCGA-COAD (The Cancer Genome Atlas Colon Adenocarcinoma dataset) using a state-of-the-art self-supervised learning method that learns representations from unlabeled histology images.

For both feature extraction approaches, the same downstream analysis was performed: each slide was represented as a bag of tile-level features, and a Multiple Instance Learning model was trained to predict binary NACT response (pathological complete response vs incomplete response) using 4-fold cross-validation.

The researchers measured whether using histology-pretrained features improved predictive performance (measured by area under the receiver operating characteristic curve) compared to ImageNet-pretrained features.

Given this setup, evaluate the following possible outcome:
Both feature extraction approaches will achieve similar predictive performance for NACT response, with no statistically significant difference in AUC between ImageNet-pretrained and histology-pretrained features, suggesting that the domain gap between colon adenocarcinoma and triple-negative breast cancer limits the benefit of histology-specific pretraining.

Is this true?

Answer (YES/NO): YES